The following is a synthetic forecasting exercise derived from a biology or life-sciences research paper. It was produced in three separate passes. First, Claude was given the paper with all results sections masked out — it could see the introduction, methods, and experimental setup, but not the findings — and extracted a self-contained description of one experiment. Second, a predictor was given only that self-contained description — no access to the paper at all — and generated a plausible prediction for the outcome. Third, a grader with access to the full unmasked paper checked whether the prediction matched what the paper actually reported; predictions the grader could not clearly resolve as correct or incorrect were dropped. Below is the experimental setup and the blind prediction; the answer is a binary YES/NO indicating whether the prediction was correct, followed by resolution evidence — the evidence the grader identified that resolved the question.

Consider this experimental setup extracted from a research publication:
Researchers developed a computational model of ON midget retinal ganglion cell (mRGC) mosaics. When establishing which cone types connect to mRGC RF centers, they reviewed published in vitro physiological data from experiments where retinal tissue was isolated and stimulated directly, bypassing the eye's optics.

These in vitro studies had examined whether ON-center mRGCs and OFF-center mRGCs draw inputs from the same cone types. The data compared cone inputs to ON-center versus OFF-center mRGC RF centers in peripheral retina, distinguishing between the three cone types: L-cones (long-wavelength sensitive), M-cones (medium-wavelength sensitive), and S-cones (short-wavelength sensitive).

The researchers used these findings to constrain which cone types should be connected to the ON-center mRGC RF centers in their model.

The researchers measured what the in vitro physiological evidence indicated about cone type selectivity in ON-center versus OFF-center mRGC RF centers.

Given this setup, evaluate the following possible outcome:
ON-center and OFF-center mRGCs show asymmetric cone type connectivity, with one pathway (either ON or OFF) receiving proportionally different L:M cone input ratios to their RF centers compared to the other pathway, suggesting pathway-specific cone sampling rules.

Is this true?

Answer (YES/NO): NO